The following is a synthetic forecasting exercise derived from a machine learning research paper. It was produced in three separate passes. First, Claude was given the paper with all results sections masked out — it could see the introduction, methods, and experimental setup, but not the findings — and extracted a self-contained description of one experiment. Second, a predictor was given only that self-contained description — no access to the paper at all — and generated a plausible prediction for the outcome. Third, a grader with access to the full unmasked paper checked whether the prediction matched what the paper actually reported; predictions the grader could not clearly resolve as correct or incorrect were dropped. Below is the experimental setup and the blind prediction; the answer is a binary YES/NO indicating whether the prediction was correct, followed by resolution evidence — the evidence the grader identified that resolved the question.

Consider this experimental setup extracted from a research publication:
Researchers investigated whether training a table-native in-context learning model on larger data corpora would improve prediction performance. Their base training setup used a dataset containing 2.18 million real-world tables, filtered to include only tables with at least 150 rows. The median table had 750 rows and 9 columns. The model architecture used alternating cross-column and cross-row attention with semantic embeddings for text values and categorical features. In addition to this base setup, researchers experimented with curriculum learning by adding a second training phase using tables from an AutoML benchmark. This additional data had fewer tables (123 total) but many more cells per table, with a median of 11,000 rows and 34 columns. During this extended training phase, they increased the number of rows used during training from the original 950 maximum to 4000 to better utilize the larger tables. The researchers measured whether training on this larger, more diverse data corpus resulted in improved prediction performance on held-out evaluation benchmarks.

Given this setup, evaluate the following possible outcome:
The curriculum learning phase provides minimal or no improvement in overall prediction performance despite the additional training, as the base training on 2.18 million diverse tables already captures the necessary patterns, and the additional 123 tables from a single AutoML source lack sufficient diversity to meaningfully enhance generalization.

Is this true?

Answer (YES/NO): YES